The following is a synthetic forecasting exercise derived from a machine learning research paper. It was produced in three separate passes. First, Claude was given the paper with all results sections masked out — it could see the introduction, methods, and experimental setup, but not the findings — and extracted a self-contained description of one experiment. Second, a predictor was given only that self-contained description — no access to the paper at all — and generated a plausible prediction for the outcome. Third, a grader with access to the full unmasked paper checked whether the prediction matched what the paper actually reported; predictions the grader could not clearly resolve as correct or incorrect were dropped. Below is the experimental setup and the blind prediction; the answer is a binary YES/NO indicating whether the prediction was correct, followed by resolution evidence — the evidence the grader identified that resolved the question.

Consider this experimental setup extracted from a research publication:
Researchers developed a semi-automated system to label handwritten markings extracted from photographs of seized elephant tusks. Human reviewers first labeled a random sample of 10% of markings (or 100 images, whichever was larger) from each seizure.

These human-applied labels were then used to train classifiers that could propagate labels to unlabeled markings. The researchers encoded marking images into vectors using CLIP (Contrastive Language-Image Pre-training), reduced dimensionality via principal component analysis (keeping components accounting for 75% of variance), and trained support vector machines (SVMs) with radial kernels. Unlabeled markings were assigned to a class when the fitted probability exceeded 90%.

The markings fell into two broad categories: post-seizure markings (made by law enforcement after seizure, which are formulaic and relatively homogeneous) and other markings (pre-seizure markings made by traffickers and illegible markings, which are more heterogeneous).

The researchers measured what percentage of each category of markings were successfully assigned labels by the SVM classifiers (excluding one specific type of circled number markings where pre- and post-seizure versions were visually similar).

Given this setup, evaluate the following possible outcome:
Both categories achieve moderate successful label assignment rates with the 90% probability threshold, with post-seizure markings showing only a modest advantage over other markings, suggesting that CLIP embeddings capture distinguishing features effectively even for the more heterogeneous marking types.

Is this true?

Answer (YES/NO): NO